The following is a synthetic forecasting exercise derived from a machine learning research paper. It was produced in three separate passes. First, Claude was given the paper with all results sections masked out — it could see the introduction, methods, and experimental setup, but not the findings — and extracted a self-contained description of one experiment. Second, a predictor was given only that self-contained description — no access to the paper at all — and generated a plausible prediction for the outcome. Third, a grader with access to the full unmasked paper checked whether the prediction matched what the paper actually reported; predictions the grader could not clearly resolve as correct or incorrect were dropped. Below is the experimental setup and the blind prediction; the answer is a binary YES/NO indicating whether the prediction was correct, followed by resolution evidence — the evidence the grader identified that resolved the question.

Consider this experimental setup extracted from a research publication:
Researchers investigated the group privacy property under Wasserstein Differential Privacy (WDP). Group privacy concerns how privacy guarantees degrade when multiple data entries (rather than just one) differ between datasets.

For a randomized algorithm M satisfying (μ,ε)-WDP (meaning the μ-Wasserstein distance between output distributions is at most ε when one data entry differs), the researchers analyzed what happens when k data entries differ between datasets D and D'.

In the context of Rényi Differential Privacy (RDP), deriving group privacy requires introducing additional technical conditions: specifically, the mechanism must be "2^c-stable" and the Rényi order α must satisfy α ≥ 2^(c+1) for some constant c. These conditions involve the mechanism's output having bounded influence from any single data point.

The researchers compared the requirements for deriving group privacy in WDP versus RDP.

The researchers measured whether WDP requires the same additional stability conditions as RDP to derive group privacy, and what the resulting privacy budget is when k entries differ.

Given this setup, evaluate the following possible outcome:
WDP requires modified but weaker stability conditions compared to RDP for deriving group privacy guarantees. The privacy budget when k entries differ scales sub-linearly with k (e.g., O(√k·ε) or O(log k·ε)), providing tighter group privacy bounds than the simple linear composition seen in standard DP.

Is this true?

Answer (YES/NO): NO